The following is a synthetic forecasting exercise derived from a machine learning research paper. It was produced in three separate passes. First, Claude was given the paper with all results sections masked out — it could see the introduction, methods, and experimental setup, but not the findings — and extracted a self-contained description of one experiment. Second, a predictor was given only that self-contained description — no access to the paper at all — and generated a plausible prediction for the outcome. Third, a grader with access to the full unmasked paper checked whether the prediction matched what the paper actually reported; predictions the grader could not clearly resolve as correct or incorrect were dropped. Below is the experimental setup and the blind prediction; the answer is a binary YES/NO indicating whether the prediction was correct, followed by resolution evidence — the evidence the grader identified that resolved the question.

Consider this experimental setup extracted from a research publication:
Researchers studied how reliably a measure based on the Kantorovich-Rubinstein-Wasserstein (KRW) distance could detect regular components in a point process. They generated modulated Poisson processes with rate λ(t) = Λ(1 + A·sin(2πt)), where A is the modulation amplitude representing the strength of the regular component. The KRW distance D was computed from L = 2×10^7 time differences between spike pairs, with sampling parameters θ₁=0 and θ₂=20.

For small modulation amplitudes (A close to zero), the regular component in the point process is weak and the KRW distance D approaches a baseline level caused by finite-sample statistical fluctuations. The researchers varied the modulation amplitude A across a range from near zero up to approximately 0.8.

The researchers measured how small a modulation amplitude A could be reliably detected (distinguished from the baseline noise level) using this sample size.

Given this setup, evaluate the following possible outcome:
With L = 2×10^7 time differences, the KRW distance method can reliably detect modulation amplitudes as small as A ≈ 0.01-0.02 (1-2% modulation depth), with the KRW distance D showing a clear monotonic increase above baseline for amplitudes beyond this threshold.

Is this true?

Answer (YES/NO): NO